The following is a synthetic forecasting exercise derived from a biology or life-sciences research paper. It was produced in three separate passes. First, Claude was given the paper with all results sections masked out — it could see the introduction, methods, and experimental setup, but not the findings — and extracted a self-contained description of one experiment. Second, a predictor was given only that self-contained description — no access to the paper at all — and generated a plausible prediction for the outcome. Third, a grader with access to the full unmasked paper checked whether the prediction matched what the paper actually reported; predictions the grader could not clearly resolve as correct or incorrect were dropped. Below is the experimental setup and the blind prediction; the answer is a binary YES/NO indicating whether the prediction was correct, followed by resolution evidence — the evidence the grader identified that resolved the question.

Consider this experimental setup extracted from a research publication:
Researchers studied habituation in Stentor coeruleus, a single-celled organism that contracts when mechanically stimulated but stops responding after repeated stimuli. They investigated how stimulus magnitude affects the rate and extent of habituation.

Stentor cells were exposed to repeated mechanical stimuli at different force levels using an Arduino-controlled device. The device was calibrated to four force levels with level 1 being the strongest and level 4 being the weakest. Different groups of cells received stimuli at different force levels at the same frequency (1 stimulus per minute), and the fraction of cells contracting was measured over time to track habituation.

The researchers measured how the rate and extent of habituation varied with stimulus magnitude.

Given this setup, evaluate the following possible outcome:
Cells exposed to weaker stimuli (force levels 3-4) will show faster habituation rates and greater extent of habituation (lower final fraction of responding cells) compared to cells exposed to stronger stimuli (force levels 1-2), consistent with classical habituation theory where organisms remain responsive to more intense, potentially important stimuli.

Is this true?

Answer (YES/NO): YES